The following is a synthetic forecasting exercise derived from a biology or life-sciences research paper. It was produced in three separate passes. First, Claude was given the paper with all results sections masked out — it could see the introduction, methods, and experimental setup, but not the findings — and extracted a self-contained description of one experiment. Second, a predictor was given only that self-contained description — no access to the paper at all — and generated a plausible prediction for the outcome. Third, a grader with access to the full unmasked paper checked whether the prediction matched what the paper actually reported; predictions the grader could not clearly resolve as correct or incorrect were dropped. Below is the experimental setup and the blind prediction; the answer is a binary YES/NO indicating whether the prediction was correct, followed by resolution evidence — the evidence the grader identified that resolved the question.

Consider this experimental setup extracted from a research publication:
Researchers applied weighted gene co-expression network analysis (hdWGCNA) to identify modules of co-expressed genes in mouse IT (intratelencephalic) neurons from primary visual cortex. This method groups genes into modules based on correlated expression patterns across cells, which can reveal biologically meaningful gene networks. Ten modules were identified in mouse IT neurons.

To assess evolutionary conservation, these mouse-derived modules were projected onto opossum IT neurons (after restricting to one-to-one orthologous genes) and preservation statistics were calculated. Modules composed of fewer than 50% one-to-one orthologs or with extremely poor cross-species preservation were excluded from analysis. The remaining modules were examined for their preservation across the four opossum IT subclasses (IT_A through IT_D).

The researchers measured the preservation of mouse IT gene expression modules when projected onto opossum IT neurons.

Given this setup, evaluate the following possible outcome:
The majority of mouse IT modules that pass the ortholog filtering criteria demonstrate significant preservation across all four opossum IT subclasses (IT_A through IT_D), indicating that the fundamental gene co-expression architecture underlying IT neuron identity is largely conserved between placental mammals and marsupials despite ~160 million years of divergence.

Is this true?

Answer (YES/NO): NO